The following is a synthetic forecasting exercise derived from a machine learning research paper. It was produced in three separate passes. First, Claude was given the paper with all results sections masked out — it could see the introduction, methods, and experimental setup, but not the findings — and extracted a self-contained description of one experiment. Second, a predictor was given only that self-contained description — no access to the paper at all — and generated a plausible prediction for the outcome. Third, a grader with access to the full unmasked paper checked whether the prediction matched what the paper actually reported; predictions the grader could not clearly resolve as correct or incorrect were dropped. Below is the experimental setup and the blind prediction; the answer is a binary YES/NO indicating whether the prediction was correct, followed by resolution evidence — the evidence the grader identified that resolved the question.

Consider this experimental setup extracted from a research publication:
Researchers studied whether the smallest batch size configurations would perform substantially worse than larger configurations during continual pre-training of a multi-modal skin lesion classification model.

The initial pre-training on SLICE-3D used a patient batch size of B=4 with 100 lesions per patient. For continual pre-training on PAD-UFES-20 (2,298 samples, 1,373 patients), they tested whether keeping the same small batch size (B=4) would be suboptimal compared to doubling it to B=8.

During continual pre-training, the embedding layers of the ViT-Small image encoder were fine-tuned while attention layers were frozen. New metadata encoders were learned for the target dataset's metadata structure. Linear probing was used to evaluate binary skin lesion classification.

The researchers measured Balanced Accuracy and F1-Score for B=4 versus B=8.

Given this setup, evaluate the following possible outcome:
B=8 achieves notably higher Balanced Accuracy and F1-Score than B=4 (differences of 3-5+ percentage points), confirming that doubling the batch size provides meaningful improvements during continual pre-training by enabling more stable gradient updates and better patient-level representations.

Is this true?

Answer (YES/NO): NO